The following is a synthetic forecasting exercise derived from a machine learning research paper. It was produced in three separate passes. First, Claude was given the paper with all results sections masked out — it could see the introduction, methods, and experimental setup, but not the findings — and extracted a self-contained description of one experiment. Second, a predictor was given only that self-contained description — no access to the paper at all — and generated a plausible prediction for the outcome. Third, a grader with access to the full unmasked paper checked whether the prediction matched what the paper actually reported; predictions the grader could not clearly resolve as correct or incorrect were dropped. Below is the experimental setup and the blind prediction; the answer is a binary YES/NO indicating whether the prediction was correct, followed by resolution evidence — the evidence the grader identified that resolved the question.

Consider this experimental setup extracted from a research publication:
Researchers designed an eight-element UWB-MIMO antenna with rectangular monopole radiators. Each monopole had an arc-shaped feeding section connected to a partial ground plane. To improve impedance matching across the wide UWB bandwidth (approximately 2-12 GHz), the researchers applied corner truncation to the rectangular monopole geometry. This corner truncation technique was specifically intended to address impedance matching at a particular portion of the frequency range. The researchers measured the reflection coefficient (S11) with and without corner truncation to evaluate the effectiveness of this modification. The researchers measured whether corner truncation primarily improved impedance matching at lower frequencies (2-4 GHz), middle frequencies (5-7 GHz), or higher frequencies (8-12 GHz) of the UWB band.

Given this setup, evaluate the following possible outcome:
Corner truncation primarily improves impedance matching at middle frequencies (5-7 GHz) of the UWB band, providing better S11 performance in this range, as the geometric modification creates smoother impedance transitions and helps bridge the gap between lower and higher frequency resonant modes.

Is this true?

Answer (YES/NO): NO